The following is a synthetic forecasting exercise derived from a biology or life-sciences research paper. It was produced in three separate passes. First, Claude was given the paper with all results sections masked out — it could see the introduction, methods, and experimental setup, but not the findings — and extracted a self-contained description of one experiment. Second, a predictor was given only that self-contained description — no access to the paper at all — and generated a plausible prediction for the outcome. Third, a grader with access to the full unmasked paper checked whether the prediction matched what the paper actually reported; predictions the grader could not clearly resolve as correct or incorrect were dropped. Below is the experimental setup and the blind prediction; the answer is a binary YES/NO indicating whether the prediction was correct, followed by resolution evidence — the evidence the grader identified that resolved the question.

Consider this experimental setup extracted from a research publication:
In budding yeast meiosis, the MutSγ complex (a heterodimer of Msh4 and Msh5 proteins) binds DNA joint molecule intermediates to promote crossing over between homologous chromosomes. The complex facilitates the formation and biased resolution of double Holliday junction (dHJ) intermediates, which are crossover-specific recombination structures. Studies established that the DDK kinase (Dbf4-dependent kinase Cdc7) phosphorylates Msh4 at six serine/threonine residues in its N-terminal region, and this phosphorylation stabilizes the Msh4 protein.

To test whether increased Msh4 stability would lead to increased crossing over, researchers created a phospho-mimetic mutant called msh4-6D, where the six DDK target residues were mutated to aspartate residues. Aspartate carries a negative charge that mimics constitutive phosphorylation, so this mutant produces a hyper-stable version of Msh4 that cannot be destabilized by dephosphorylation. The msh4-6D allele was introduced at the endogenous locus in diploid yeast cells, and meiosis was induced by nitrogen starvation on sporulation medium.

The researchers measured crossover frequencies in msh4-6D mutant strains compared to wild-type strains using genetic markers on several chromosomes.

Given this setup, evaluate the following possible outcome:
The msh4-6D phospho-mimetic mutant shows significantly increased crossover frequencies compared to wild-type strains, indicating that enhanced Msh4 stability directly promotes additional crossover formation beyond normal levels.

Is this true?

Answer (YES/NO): NO